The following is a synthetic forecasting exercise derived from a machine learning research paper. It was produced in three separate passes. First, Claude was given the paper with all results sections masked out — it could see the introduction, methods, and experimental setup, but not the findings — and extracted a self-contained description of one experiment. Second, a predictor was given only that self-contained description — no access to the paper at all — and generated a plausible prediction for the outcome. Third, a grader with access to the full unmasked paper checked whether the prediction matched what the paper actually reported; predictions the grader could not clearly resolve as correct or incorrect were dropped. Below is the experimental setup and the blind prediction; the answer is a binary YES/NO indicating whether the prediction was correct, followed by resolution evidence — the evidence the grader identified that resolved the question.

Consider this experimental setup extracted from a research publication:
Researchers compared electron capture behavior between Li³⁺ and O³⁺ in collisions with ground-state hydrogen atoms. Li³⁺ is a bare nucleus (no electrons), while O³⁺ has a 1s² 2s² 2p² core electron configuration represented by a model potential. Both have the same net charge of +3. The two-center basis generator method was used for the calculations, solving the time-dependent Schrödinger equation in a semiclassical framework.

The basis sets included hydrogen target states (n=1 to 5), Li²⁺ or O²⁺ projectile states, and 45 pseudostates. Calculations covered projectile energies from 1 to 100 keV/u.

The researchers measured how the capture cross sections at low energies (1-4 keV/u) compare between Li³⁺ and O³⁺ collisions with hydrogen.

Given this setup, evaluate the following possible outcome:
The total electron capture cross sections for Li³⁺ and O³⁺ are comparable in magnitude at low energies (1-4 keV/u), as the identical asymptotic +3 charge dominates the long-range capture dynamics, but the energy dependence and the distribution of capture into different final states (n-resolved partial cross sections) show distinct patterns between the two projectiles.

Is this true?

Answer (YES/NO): NO